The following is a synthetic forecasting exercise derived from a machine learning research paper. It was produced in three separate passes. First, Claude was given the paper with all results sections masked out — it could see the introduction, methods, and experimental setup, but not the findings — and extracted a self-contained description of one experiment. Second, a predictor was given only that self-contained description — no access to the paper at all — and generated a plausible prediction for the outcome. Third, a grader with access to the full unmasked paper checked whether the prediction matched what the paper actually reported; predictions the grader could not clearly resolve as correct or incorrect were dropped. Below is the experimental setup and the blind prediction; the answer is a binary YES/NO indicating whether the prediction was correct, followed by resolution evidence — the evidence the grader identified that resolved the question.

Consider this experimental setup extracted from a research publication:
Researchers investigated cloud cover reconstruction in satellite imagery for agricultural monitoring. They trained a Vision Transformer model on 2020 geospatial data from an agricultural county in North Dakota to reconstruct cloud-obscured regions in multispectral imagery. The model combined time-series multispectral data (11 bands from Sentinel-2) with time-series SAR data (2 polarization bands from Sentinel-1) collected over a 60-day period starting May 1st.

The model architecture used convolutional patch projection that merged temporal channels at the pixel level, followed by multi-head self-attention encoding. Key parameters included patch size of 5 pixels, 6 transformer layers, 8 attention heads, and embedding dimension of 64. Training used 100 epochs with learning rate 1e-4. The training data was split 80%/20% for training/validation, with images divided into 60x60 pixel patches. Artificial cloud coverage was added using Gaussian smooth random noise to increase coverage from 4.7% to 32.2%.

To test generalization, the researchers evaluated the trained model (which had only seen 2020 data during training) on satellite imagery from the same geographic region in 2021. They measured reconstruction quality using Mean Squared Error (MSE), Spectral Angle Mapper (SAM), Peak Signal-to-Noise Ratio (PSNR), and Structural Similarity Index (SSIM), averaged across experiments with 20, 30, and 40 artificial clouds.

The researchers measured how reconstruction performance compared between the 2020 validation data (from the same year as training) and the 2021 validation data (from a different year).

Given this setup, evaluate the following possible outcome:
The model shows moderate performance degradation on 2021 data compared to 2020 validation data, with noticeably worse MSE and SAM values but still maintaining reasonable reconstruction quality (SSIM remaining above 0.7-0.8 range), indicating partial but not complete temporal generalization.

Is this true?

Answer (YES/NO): NO